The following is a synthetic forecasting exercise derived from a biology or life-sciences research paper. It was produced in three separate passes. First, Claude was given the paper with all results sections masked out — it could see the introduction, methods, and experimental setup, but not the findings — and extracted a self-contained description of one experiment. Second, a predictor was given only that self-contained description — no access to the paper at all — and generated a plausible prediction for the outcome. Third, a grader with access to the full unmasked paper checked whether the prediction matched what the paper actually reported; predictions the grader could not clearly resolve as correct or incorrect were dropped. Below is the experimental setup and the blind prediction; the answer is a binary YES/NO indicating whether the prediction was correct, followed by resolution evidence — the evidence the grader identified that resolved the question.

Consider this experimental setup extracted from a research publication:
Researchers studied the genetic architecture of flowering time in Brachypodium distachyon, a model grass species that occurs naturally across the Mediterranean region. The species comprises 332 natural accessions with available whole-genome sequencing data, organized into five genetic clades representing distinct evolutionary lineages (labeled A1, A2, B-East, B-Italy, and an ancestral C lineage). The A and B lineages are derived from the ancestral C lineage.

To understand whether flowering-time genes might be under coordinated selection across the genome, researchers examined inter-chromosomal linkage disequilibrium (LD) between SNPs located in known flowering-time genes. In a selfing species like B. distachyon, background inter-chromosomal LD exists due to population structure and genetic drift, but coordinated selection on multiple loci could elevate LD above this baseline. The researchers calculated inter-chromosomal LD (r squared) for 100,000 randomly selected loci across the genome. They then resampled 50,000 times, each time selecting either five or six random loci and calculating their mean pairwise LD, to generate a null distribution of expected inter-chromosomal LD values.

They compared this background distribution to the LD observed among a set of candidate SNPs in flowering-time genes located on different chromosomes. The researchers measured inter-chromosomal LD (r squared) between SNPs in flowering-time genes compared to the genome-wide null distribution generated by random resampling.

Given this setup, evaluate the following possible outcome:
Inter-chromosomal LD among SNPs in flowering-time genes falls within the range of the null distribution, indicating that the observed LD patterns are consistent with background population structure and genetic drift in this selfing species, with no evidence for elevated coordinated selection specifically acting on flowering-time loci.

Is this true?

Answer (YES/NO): NO